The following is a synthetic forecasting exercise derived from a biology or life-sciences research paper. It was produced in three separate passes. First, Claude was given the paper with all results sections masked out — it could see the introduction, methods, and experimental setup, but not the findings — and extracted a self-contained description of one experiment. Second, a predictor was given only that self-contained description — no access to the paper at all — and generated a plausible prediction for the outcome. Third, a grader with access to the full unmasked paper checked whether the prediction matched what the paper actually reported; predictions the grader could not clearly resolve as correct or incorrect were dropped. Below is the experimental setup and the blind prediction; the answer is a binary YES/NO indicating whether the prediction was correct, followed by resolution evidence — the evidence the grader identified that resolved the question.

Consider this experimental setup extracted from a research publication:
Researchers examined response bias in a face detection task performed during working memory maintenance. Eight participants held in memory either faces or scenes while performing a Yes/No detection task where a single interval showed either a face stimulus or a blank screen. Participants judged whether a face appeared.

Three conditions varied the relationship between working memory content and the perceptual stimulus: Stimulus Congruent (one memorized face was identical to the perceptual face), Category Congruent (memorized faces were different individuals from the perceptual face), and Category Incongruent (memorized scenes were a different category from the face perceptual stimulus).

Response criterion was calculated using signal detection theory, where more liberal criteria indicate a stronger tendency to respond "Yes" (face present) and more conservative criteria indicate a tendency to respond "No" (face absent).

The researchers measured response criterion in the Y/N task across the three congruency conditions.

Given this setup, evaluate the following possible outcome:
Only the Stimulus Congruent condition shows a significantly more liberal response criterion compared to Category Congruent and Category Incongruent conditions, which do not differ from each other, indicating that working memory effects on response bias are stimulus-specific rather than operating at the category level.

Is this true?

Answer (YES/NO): NO